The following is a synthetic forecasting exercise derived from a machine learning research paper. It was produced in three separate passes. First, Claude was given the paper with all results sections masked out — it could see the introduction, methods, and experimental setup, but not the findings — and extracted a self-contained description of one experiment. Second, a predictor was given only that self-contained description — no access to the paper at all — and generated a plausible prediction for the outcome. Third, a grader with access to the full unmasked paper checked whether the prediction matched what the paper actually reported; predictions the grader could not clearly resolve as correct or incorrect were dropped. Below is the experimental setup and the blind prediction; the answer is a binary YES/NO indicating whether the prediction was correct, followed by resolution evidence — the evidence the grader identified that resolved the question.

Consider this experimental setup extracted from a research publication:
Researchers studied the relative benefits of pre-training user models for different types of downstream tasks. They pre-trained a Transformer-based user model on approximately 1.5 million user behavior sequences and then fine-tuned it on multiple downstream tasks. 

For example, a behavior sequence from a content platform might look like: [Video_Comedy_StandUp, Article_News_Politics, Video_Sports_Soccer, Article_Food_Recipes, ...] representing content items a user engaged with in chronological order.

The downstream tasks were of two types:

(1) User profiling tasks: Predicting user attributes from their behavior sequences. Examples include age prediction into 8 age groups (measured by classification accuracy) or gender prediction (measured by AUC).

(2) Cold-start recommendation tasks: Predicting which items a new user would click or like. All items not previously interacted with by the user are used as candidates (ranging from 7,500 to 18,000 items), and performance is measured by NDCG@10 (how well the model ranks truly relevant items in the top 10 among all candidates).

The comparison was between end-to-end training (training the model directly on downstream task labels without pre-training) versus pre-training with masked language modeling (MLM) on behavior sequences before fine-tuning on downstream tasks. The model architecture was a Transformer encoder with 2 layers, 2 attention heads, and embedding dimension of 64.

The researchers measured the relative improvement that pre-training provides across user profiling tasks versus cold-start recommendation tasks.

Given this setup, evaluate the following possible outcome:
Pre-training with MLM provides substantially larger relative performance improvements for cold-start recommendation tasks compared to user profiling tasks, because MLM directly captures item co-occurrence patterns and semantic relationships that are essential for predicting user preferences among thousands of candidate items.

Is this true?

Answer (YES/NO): YES